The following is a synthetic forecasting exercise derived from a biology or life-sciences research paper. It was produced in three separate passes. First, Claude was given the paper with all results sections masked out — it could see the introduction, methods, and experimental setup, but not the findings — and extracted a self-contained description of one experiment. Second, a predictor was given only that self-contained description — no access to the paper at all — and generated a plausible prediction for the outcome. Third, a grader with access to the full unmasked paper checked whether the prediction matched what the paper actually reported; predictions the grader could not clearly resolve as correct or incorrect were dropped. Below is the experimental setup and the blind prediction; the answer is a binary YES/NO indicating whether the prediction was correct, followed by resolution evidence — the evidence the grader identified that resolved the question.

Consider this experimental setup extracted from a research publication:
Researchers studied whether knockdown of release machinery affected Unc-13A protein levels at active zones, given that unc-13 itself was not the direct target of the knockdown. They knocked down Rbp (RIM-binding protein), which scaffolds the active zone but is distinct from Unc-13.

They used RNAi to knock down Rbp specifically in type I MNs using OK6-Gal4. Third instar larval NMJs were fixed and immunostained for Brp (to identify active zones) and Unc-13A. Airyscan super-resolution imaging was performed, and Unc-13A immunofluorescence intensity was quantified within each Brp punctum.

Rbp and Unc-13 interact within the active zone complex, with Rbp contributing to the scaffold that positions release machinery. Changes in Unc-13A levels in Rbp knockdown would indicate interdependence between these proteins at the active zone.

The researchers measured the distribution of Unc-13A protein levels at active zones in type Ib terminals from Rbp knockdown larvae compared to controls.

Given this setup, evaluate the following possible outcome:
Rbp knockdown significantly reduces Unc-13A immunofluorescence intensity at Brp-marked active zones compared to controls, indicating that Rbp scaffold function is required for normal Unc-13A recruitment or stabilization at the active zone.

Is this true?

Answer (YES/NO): YES